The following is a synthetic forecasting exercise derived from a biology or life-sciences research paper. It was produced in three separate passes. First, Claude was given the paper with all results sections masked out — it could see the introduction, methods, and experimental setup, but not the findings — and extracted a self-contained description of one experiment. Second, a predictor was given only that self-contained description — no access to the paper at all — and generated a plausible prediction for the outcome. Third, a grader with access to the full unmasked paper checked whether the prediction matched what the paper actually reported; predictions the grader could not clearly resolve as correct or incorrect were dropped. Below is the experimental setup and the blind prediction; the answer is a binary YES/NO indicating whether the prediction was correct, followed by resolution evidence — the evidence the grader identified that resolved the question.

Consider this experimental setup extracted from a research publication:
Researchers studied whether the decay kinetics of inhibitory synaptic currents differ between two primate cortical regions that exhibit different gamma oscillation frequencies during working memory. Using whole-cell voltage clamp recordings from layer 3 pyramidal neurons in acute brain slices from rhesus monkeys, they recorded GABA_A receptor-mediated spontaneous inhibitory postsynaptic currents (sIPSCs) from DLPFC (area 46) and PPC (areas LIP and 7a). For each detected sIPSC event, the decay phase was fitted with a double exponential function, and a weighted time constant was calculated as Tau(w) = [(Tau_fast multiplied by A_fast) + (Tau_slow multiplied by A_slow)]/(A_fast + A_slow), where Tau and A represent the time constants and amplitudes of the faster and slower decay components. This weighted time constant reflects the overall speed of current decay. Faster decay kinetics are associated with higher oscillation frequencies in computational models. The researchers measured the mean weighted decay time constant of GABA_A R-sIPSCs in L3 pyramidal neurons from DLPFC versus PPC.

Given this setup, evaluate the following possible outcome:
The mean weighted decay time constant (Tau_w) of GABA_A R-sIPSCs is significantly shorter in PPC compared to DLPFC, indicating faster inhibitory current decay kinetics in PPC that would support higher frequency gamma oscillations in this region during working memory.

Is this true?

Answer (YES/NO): NO